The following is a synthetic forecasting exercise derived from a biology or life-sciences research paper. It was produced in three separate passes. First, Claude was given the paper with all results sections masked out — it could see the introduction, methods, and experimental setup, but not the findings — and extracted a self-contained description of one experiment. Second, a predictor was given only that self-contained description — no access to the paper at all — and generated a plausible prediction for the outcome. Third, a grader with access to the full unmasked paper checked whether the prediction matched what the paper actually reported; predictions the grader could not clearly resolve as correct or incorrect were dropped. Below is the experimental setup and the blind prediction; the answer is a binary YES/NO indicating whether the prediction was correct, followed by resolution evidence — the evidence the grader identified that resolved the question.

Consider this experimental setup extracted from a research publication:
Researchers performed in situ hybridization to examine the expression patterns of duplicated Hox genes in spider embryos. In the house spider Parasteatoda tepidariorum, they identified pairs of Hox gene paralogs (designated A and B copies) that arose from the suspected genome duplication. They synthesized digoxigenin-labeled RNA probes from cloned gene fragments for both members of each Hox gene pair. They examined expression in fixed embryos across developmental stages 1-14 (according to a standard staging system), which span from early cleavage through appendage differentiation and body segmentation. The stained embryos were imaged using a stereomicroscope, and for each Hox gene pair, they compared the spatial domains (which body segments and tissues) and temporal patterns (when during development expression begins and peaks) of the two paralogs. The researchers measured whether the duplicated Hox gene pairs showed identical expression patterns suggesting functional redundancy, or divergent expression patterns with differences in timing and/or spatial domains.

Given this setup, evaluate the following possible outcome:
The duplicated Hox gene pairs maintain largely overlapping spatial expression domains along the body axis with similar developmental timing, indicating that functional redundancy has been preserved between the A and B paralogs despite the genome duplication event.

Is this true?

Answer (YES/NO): NO